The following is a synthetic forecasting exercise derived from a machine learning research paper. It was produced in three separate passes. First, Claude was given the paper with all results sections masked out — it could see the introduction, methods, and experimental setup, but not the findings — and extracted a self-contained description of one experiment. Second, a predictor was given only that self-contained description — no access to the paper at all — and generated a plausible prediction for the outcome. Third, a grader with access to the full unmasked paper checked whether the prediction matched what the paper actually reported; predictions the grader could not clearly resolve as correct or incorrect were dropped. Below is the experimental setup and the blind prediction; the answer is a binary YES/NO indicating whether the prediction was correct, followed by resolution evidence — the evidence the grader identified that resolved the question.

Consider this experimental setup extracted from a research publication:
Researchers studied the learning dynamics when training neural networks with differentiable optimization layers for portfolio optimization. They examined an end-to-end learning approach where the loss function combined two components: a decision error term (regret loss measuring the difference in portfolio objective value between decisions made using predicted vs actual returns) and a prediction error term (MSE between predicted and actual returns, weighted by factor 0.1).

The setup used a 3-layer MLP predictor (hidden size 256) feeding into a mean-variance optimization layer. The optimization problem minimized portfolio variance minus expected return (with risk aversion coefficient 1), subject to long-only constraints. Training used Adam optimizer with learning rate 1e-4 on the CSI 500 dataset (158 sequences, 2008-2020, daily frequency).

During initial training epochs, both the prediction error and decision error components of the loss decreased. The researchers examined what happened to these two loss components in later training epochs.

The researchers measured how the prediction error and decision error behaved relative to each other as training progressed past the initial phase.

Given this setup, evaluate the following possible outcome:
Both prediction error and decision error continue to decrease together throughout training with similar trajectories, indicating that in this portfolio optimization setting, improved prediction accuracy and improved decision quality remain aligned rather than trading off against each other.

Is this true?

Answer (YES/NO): NO